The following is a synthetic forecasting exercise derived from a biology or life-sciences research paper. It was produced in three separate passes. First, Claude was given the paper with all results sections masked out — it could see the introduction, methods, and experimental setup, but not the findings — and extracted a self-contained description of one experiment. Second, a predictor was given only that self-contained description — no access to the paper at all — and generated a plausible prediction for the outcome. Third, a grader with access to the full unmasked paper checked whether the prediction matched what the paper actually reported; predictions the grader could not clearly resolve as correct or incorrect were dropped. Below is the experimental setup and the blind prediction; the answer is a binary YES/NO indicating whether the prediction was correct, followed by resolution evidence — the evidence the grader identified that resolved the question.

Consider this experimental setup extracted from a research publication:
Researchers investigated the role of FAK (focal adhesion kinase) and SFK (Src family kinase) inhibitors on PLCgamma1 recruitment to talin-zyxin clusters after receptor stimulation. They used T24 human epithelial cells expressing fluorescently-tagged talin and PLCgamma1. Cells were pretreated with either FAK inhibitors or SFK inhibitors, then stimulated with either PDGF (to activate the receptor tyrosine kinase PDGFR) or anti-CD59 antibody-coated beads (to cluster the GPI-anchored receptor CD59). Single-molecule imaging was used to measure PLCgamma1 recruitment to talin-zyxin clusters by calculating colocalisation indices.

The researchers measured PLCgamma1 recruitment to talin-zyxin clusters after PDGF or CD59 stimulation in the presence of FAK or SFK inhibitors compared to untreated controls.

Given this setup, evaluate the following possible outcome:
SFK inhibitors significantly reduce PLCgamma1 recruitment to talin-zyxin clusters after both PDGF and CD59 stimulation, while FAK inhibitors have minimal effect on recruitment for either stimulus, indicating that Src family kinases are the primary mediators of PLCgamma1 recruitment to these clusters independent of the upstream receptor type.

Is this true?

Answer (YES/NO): NO